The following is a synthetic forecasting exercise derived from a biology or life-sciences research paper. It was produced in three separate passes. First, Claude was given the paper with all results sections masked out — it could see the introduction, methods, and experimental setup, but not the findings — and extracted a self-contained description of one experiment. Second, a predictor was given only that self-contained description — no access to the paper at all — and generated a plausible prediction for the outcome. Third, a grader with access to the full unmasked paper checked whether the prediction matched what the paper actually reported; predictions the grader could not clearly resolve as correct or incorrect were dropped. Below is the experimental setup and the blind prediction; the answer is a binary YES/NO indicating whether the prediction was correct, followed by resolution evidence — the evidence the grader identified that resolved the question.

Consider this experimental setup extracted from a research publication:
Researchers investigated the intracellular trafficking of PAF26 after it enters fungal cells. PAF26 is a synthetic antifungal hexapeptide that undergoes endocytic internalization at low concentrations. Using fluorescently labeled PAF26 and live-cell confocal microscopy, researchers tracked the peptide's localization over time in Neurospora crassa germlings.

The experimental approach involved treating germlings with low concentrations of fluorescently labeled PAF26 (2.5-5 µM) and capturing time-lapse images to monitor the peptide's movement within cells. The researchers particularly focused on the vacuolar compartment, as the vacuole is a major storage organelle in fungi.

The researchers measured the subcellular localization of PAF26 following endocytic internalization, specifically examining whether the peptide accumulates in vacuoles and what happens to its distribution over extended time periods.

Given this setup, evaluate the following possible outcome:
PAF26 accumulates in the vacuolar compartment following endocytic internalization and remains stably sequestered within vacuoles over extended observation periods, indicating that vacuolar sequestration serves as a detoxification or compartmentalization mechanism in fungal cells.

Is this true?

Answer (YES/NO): NO